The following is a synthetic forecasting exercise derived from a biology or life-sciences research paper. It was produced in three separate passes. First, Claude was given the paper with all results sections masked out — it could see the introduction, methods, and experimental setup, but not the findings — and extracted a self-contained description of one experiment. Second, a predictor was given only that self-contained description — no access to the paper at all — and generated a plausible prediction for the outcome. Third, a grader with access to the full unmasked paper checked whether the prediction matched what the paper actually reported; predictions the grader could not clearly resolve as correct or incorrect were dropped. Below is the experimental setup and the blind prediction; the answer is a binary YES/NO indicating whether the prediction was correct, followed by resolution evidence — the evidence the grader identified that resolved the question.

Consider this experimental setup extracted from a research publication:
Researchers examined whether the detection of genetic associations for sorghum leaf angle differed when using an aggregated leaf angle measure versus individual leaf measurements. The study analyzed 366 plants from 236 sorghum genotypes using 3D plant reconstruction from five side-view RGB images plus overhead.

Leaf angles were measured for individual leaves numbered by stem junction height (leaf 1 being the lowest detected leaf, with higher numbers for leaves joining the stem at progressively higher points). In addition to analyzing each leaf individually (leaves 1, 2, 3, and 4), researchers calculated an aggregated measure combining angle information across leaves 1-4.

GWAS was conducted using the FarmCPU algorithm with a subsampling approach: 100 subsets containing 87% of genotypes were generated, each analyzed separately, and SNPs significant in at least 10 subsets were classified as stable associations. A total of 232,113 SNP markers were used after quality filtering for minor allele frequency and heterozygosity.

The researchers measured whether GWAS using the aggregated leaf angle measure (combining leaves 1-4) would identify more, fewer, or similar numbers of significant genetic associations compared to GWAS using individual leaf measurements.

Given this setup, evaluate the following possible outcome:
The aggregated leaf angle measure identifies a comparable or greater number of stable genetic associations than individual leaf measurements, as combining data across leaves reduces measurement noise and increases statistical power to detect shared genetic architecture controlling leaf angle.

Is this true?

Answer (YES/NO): NO